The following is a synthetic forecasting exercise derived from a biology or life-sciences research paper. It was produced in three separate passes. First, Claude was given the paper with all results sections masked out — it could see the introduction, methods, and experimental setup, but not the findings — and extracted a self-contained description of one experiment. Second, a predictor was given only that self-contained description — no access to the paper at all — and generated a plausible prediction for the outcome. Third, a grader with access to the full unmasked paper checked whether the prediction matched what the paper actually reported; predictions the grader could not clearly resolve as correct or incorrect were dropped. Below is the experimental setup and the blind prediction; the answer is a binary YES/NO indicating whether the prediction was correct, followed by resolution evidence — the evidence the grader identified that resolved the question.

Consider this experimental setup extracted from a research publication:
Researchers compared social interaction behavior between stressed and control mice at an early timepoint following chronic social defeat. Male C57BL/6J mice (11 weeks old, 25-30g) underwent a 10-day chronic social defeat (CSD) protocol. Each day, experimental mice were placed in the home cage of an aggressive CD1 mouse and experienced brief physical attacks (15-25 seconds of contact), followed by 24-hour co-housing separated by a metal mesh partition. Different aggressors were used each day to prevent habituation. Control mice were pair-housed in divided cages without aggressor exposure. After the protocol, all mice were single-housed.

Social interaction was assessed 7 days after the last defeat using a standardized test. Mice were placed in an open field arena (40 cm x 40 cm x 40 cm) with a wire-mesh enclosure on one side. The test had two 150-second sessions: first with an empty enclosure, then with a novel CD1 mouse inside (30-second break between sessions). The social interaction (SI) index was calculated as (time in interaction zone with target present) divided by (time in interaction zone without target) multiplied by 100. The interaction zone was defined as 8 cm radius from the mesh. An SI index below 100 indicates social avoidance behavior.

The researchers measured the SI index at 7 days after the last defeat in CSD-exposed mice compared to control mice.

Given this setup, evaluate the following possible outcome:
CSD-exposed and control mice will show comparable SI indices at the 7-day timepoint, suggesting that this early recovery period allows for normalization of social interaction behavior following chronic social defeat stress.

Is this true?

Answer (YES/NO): NO